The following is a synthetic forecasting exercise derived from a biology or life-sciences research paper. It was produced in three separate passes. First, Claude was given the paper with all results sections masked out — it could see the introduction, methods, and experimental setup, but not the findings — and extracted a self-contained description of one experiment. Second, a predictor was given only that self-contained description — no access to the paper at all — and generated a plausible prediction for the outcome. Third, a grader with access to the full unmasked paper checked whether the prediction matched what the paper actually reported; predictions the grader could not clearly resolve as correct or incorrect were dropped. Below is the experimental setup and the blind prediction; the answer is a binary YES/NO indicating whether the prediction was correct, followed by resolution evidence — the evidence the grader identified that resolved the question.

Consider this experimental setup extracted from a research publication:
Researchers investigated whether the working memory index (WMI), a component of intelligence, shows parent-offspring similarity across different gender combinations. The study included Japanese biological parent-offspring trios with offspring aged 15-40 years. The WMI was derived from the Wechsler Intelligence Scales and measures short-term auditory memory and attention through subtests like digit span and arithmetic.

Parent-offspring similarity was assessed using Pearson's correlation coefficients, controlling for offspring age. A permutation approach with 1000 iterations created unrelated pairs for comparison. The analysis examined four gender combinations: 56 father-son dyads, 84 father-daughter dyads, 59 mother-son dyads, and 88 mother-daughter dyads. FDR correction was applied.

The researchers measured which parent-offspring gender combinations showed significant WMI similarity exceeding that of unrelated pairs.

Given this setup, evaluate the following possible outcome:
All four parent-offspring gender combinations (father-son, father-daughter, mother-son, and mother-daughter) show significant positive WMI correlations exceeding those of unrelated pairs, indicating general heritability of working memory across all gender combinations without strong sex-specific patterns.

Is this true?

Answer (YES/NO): NO